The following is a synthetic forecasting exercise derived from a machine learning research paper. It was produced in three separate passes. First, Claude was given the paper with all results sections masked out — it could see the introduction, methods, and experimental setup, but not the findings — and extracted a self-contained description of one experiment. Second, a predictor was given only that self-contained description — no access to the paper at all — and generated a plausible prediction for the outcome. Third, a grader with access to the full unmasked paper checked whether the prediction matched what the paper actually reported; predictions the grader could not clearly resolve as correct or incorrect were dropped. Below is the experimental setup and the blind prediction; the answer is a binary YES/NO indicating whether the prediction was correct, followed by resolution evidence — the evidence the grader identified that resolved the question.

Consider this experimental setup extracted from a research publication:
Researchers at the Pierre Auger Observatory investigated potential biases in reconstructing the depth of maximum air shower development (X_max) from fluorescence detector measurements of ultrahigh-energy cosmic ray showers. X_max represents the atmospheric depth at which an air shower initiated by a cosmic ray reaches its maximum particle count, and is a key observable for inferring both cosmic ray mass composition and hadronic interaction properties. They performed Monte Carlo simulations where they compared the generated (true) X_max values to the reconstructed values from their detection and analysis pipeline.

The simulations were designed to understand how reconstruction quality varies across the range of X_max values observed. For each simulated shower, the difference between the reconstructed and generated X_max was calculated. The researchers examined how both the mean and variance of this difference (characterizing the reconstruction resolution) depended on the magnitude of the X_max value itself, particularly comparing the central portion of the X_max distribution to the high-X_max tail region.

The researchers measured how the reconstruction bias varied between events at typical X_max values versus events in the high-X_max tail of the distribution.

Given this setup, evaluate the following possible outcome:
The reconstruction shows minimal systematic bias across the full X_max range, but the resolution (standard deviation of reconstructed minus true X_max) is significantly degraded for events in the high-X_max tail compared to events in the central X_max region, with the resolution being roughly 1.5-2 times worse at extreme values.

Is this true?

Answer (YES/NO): NO